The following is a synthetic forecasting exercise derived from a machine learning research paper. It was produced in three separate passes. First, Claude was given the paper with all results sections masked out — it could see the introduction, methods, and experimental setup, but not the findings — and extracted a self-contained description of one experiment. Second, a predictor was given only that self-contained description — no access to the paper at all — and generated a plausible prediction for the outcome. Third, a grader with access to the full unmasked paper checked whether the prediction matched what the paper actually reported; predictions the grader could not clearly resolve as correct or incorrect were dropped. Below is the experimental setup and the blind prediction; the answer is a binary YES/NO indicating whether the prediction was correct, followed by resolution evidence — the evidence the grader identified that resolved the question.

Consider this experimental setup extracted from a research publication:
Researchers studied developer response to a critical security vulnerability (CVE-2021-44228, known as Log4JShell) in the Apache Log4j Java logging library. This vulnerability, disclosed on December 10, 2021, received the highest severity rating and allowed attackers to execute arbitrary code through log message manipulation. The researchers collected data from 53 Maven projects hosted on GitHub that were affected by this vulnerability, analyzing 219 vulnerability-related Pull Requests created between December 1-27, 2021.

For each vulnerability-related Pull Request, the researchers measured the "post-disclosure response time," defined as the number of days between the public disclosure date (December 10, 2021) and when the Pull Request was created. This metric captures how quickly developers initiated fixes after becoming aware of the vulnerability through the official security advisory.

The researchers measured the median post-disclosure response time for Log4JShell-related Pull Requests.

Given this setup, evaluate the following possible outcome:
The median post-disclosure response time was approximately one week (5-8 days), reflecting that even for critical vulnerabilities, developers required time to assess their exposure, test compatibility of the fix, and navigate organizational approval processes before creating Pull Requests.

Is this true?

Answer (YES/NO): NO